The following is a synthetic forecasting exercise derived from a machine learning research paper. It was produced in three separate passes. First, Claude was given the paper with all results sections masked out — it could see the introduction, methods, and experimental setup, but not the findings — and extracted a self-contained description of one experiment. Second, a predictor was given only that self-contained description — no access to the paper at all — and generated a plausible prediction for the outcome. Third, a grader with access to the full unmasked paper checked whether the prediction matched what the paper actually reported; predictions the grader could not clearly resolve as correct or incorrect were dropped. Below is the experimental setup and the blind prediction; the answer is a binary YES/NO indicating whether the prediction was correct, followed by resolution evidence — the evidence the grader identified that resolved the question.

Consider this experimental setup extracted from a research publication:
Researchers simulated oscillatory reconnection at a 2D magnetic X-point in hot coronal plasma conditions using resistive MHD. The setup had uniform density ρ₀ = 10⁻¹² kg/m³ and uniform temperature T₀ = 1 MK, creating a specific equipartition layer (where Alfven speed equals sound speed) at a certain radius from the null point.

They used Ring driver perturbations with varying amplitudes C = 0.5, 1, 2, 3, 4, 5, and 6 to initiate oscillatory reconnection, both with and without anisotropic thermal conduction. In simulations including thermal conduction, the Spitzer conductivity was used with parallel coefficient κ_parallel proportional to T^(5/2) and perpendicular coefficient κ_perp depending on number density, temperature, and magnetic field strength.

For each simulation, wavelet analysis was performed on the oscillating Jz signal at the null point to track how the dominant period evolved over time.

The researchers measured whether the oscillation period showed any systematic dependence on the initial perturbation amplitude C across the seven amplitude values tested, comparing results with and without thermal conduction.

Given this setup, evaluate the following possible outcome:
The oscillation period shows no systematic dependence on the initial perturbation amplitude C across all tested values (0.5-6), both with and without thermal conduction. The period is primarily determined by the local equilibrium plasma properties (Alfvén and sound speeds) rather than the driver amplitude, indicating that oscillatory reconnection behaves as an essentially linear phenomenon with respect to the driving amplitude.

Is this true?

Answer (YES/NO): YES